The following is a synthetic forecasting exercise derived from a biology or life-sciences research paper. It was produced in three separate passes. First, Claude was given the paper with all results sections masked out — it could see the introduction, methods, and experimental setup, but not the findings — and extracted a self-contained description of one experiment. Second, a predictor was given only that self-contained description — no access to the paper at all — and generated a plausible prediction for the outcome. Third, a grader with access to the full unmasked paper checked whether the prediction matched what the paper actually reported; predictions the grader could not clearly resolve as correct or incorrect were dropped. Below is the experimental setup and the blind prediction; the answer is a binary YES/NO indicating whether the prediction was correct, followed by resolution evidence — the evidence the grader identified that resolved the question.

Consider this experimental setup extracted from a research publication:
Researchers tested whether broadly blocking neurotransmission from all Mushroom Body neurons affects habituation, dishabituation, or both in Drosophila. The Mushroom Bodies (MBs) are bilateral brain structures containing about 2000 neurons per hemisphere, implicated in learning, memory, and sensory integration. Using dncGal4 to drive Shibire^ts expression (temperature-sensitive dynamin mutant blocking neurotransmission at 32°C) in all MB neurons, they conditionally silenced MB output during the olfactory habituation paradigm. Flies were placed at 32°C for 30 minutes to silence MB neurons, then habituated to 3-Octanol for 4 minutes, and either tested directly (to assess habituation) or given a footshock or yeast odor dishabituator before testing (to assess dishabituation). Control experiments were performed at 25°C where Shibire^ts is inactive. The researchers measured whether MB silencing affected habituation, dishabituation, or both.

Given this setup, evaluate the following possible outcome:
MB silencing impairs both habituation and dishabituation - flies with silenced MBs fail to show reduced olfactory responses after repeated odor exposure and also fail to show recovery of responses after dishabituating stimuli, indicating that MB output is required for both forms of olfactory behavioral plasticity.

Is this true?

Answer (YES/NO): NO